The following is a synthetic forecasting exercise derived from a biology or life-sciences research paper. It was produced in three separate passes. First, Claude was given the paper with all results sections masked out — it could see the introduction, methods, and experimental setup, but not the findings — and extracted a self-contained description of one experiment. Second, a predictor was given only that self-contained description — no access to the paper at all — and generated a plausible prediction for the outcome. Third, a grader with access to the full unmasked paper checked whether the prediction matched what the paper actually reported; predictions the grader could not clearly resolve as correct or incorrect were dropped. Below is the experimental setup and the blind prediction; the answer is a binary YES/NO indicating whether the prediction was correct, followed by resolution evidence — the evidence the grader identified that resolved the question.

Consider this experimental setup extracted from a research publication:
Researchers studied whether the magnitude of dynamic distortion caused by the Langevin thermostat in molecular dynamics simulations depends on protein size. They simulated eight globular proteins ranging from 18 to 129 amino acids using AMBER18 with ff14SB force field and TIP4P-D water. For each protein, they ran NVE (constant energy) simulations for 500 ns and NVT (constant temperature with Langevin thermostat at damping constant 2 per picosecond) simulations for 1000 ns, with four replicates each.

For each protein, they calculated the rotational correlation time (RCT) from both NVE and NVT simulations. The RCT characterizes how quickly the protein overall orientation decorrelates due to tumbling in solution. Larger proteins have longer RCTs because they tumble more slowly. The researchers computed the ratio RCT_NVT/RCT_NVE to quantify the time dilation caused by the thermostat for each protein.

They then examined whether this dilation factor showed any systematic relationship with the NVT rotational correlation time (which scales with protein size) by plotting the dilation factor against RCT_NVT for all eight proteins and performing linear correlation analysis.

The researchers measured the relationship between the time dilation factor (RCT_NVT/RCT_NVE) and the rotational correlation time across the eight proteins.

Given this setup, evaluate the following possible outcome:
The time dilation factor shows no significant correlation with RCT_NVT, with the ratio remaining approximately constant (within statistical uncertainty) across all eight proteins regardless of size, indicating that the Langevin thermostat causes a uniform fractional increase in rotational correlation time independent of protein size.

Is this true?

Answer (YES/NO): NO